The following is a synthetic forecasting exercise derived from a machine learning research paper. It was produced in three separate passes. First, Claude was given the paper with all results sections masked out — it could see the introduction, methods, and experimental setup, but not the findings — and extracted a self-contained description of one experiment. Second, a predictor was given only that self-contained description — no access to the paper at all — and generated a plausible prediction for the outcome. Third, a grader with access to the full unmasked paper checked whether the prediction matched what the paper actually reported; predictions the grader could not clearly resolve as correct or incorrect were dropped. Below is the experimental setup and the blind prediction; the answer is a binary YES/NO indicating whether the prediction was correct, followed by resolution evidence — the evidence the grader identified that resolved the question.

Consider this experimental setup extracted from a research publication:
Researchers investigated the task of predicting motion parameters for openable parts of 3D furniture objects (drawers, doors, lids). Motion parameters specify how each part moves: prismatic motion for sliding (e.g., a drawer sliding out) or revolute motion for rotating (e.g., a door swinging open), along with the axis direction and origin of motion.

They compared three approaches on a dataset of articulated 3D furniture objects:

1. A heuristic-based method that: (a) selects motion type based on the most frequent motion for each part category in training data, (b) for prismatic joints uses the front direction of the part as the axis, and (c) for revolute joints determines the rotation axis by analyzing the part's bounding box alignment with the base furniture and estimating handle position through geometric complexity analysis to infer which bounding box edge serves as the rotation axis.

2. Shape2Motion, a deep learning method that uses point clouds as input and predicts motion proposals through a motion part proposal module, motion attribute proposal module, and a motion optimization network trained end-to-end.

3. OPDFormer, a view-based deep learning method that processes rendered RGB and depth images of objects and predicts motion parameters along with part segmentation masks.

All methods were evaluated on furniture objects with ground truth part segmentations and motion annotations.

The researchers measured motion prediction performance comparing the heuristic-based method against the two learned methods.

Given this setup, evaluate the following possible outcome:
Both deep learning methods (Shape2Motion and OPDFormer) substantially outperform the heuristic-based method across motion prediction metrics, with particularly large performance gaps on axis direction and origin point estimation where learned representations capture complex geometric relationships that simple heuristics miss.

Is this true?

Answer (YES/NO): NO